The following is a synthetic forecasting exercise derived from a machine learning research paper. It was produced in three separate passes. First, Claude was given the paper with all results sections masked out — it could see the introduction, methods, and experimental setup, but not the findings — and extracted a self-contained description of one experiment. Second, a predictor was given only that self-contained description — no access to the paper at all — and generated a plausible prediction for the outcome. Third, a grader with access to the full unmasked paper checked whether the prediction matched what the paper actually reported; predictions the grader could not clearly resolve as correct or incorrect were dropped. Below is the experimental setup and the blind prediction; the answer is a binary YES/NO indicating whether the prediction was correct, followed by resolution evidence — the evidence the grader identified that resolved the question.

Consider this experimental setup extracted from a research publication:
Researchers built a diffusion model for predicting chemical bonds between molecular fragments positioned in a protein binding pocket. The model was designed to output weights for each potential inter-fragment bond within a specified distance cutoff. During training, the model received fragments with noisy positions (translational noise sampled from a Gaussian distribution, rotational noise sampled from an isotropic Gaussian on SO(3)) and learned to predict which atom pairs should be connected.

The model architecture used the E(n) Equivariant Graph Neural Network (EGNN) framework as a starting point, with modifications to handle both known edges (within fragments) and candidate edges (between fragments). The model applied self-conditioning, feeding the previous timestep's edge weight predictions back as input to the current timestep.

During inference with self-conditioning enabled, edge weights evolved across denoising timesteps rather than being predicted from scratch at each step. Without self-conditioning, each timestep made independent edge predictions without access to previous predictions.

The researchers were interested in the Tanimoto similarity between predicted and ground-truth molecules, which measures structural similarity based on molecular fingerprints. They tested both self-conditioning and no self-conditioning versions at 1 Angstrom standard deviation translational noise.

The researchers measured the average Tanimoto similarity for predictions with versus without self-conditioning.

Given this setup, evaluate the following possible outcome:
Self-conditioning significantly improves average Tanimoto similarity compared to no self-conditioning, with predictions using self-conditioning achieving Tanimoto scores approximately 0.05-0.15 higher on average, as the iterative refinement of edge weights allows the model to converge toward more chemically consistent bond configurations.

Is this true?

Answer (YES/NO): YES